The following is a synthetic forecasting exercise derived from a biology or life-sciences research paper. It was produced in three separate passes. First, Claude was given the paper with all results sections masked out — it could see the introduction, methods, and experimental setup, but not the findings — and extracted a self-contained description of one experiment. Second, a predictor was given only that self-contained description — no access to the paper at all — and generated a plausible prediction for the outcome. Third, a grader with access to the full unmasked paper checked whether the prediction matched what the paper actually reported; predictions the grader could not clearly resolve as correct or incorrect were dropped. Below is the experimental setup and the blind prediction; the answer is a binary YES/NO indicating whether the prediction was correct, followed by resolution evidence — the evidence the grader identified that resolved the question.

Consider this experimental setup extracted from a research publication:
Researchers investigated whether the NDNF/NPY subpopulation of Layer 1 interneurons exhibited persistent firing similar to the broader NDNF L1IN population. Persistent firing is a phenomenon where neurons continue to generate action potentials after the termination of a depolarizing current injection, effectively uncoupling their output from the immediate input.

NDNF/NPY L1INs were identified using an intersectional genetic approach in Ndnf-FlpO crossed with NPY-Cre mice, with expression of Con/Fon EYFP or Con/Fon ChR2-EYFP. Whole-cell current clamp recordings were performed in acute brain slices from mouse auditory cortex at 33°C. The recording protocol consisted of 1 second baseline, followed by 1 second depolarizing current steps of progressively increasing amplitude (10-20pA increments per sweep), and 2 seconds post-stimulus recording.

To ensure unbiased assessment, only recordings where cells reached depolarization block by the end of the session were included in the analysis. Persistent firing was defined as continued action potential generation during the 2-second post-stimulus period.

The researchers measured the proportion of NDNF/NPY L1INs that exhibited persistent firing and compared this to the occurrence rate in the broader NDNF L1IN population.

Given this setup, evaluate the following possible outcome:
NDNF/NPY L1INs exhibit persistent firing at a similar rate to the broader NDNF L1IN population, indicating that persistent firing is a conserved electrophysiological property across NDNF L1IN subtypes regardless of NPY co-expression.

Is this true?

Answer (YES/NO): YES